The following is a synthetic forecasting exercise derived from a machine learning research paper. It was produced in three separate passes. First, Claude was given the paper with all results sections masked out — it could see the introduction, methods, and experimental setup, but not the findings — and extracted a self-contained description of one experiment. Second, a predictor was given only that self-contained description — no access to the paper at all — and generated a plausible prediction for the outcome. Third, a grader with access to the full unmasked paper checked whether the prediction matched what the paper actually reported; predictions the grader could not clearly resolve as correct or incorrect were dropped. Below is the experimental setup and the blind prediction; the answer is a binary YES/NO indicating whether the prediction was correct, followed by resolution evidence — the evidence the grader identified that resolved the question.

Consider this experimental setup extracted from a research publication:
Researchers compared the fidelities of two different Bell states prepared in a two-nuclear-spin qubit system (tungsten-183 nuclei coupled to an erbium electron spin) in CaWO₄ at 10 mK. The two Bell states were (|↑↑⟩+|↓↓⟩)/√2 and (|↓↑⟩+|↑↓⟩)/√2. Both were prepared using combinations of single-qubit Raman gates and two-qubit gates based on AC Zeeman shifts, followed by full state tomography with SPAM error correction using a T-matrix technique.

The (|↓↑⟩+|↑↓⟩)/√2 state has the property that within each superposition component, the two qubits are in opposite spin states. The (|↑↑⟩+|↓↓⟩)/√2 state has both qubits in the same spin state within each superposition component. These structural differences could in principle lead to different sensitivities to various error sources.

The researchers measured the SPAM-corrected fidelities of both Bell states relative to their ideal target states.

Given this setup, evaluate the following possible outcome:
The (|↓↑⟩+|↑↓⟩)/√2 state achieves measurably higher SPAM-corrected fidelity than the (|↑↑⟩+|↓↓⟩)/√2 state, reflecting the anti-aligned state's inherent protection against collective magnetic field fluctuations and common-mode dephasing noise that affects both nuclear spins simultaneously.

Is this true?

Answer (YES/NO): YES